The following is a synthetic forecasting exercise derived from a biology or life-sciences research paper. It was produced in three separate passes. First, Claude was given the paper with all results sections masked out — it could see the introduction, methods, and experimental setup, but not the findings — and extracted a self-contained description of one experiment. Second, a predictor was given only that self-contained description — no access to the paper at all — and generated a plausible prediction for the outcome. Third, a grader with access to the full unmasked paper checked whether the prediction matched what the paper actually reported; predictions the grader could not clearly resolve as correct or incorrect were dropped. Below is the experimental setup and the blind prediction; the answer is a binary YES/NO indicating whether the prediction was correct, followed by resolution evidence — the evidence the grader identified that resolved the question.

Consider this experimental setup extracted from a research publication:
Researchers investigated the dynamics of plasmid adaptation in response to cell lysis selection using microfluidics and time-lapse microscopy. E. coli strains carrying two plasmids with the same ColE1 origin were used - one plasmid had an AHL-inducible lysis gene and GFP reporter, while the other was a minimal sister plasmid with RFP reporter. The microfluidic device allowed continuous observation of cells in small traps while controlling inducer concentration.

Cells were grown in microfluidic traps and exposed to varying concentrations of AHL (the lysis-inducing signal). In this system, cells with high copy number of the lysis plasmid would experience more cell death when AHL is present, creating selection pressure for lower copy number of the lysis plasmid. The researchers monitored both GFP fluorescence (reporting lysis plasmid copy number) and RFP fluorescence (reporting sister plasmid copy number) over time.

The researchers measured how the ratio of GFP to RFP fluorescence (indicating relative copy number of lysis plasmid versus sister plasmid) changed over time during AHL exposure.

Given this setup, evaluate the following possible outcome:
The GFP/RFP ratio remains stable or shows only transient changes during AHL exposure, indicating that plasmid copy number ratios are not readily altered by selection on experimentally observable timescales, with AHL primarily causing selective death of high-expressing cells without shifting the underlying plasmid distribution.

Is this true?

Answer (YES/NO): NO